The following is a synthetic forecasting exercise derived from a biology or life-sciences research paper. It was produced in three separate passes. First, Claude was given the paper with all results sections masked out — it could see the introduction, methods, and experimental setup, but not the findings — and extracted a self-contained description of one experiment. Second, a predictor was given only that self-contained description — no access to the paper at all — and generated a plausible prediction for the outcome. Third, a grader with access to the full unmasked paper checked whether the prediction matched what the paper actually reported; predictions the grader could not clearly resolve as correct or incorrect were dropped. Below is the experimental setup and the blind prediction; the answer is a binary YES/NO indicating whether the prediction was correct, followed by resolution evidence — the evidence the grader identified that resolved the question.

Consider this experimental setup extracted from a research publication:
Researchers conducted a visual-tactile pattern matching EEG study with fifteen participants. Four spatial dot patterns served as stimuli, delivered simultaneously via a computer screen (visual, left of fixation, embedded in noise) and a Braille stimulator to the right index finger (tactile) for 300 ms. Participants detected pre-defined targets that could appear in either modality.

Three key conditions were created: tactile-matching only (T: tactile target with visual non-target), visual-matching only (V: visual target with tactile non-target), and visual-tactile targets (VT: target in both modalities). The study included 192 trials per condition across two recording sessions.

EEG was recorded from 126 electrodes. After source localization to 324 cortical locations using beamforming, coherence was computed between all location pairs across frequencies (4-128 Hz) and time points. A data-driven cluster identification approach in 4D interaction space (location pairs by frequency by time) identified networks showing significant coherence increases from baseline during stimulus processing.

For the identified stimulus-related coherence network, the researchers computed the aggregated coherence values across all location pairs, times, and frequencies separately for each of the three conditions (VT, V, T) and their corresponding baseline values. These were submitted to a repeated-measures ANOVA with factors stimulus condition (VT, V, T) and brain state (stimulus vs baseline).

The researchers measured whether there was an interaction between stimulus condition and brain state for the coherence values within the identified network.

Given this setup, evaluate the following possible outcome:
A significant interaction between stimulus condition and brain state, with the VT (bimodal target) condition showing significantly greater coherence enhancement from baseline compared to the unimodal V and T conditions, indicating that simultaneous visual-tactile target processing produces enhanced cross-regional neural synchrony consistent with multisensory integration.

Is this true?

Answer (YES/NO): NO